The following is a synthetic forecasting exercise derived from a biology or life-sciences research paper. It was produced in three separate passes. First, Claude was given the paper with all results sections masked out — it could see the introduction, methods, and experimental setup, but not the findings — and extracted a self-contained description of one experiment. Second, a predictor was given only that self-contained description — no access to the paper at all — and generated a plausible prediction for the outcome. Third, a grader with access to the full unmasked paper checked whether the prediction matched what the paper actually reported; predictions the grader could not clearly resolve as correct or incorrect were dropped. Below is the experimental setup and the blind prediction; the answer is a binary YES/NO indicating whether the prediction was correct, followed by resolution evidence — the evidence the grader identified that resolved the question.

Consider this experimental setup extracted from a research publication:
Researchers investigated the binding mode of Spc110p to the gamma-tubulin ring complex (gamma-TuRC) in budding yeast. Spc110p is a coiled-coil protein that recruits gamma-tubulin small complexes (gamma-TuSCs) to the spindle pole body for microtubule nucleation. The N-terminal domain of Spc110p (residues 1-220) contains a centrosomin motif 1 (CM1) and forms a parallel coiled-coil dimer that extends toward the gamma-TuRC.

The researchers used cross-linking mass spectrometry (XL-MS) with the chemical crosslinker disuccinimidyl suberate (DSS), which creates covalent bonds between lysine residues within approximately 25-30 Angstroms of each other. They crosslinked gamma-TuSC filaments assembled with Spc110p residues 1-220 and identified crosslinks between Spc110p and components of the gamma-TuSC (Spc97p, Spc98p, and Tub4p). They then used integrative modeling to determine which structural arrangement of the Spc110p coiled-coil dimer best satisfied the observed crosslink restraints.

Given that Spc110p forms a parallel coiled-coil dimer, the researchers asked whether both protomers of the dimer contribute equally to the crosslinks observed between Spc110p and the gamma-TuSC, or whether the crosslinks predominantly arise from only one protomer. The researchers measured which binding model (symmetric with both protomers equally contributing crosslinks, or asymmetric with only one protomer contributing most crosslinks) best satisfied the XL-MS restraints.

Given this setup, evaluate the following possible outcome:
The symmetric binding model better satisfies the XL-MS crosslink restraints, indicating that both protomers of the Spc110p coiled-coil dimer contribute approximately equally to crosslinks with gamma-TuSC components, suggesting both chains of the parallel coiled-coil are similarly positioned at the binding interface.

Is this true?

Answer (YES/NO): NO